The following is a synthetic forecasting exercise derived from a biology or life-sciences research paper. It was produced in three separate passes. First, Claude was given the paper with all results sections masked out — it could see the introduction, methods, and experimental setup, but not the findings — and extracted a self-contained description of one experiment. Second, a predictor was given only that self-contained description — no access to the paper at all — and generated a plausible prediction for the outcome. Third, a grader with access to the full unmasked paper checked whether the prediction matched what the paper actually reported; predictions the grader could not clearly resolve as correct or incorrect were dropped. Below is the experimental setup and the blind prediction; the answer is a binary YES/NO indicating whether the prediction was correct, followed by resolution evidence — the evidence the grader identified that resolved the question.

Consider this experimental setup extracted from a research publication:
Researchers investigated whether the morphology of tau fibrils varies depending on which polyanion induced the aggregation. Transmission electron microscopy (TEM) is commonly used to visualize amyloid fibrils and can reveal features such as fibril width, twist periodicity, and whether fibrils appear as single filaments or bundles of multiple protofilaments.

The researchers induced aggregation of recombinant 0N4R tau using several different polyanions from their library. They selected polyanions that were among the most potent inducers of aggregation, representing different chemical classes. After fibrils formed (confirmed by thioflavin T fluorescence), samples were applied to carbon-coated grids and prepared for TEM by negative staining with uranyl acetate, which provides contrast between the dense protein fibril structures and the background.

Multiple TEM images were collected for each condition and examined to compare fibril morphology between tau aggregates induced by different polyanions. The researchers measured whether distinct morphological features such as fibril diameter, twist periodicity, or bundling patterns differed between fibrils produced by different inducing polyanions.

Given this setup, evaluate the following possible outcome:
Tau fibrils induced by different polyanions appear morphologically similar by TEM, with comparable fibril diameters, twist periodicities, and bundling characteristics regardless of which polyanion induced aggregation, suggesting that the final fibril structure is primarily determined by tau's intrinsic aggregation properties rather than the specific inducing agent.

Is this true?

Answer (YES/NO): NO